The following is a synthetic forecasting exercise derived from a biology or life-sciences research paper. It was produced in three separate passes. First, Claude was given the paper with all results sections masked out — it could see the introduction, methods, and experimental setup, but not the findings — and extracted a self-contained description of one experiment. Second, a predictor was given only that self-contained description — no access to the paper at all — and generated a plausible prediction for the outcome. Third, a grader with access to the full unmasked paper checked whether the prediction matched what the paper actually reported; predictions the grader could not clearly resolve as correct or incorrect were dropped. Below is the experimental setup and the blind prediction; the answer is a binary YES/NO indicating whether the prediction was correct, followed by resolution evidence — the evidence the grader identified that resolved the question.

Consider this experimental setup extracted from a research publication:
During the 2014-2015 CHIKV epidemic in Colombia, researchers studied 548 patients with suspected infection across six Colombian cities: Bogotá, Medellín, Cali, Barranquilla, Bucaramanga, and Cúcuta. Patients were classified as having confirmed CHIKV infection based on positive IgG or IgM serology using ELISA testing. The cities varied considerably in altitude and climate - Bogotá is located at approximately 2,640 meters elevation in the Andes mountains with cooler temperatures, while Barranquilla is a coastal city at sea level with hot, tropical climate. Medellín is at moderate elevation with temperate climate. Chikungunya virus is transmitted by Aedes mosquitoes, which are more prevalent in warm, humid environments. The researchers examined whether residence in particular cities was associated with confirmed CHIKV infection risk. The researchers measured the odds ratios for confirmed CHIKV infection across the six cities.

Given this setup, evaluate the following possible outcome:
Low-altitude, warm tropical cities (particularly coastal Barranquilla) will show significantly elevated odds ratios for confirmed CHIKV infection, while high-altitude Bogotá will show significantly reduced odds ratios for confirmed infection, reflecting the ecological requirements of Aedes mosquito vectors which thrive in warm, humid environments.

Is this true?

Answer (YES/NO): YES